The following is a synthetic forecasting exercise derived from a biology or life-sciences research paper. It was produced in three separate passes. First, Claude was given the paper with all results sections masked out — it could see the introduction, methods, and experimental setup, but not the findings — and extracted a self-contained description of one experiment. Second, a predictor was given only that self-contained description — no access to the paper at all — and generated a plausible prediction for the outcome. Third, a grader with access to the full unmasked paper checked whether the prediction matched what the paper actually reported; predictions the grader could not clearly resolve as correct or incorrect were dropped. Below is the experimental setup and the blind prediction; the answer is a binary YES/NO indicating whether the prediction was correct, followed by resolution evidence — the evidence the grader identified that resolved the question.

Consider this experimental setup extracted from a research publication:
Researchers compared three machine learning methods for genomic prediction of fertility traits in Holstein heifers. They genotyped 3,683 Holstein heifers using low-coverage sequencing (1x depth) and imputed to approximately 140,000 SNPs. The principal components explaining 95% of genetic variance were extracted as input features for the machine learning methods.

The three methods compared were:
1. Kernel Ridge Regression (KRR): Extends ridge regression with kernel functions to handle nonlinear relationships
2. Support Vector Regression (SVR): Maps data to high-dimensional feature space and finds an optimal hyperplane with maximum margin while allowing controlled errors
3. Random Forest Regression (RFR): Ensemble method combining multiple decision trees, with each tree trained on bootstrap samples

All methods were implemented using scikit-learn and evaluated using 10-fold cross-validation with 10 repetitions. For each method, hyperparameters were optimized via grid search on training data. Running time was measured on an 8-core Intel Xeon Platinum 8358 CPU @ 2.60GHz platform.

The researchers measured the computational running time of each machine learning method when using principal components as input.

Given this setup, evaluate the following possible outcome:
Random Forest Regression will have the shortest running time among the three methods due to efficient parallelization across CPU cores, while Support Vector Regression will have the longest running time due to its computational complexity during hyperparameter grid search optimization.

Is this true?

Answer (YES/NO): NO